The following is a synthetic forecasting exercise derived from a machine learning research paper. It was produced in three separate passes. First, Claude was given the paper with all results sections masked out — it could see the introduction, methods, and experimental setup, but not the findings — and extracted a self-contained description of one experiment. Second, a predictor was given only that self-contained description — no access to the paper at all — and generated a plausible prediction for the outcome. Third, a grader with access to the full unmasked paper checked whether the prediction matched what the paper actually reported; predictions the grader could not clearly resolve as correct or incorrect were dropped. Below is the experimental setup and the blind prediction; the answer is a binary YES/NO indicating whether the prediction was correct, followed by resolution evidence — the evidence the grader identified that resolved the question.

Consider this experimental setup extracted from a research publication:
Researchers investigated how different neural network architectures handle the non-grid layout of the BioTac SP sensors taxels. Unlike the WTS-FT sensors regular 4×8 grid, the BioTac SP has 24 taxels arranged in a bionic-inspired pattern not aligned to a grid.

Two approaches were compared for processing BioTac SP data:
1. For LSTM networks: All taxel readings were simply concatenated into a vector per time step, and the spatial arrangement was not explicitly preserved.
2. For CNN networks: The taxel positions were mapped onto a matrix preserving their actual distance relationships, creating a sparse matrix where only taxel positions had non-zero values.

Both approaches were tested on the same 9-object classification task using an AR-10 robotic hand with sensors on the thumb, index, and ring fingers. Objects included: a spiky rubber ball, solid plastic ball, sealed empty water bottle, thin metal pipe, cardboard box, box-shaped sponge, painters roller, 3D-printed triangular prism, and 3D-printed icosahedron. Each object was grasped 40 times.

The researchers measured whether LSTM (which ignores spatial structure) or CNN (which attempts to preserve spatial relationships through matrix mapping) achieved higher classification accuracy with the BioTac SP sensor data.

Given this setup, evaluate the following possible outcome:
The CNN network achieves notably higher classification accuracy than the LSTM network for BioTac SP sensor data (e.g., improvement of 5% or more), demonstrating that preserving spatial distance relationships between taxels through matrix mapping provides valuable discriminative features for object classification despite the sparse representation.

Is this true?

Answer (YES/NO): NO